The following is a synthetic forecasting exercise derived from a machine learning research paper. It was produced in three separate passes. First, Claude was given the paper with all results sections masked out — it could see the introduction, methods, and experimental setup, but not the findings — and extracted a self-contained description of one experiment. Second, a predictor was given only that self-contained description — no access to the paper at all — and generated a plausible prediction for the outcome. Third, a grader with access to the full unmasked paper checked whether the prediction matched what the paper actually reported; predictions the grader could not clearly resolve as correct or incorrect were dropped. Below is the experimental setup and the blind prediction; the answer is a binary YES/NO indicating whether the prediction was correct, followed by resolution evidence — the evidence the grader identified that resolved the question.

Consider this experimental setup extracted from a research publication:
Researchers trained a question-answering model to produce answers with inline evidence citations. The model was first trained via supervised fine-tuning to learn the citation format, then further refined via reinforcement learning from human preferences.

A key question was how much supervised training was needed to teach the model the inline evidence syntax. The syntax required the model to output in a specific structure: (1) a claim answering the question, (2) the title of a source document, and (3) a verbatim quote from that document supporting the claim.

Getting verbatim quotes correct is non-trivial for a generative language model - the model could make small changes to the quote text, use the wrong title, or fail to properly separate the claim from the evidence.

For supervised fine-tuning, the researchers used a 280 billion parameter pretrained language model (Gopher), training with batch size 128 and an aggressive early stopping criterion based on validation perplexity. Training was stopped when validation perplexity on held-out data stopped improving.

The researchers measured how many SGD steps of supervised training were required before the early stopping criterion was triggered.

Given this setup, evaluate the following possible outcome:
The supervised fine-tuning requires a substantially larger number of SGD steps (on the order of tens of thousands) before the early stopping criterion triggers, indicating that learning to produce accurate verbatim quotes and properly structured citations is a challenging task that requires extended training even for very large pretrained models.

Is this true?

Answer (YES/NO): NO